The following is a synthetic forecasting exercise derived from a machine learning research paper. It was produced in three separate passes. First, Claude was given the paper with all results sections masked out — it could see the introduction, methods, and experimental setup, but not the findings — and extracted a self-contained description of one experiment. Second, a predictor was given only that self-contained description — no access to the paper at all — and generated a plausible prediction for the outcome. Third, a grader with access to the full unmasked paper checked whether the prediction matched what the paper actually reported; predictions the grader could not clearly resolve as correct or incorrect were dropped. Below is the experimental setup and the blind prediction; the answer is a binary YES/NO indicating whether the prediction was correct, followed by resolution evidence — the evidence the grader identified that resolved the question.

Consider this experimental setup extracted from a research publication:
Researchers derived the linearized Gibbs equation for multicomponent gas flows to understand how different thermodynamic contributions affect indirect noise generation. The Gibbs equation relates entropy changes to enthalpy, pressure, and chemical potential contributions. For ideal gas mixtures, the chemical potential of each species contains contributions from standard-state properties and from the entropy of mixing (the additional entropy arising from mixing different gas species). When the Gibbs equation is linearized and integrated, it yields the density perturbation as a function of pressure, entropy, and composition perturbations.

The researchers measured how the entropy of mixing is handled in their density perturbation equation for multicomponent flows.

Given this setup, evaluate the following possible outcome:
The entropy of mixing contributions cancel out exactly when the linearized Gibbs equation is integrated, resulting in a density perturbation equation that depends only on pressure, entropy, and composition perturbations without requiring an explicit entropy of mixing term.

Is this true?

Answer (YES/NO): NO